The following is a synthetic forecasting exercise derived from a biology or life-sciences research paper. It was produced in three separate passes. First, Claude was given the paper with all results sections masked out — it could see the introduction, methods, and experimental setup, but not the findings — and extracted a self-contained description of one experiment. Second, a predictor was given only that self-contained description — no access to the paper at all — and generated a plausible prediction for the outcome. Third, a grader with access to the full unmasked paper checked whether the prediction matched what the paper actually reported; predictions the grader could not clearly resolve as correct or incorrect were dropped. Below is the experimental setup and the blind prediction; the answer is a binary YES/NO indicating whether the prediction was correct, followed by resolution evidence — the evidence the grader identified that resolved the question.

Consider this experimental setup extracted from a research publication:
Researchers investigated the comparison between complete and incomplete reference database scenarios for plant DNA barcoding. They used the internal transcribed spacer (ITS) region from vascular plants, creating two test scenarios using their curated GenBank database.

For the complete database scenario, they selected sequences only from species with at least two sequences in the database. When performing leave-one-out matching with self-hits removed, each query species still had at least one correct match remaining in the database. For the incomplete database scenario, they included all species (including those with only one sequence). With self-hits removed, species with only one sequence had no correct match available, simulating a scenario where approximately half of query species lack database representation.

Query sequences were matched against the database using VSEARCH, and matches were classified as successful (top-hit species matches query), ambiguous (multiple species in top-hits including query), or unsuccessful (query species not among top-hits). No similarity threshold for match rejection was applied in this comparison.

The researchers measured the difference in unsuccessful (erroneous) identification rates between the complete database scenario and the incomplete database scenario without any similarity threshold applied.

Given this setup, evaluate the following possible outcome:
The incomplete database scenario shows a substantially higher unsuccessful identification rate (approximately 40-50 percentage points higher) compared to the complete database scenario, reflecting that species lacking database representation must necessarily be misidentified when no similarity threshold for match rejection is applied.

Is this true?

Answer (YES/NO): NO